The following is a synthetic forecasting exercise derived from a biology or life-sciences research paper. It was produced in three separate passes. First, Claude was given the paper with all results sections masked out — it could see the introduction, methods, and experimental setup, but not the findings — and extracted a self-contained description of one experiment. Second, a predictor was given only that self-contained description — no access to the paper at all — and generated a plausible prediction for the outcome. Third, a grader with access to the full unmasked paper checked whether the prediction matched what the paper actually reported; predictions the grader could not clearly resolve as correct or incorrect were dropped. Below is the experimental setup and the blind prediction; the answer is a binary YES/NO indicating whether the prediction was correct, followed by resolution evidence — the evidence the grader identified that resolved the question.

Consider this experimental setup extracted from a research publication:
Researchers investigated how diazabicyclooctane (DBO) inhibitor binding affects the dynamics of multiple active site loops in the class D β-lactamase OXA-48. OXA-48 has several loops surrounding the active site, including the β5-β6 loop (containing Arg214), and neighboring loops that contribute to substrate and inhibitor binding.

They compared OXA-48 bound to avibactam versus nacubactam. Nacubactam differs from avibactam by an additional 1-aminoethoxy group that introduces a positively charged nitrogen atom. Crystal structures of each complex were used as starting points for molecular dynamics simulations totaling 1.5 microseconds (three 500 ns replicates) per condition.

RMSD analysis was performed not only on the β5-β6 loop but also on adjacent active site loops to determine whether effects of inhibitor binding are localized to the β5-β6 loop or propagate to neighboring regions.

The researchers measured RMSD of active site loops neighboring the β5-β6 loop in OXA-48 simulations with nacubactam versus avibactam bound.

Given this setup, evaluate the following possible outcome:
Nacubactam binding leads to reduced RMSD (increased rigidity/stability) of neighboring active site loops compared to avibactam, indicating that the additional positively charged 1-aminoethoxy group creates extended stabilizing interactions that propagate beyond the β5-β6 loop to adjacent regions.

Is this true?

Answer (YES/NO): NO